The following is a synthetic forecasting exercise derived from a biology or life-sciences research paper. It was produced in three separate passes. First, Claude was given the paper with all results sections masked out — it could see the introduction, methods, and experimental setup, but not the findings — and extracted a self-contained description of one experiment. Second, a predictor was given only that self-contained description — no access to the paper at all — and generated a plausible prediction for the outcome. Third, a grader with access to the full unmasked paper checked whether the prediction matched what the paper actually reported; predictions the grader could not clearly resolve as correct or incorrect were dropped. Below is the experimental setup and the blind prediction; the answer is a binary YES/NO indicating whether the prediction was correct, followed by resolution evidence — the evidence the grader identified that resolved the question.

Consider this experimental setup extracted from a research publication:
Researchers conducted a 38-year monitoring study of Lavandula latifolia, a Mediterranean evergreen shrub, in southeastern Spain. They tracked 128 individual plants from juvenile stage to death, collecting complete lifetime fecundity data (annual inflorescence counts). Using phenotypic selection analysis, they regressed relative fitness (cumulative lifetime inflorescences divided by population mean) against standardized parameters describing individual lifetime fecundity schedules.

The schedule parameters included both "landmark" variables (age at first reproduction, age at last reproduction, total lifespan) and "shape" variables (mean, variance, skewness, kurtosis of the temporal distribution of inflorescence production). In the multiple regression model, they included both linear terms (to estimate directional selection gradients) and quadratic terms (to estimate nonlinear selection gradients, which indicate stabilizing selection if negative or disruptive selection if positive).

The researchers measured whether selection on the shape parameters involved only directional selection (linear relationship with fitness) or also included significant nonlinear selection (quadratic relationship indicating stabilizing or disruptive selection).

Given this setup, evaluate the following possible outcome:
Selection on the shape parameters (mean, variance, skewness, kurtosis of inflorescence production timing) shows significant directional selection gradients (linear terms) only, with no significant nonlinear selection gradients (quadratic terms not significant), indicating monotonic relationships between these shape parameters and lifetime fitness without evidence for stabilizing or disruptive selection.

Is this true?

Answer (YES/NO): NO